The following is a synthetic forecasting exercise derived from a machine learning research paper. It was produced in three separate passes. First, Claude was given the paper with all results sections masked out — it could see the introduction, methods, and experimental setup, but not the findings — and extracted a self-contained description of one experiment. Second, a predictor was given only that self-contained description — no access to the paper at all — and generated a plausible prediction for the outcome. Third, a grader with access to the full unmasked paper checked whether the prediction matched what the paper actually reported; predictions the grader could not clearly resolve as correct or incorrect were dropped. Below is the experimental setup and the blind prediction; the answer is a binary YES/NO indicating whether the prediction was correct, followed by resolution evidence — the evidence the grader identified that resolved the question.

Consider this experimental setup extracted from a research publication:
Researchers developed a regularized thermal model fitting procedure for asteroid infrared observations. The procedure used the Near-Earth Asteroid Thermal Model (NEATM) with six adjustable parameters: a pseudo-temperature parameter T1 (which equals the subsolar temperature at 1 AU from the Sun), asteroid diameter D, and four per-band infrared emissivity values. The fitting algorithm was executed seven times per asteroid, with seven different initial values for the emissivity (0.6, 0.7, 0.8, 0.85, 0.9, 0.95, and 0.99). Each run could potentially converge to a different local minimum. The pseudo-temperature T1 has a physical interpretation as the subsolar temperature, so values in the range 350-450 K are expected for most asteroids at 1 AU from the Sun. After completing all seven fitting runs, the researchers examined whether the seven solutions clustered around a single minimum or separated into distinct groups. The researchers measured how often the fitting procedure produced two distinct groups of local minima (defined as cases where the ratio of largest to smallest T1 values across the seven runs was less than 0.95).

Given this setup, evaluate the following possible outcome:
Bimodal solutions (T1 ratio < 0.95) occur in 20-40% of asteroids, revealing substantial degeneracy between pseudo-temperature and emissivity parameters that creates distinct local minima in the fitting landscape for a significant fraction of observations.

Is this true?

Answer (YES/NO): NO